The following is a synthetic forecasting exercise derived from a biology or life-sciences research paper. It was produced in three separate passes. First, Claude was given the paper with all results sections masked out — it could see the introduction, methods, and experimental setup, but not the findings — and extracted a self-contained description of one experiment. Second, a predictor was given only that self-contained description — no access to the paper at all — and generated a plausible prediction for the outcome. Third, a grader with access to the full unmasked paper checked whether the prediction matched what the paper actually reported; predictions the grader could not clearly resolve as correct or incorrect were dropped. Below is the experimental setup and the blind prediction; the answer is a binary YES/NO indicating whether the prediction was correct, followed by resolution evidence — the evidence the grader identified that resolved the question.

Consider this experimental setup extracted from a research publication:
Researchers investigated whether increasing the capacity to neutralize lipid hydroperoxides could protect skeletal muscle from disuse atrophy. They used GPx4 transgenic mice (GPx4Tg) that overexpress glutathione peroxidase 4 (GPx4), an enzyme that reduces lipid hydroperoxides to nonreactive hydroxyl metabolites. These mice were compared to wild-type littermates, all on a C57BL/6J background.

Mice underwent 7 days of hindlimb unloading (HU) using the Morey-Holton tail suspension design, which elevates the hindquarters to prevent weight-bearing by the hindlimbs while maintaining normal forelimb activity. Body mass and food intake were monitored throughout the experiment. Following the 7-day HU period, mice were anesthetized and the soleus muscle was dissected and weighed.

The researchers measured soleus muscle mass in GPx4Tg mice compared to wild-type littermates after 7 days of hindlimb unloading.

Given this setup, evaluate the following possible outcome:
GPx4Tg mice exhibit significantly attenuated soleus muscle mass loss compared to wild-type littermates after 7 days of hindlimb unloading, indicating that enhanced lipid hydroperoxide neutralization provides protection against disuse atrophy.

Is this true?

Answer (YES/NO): YES